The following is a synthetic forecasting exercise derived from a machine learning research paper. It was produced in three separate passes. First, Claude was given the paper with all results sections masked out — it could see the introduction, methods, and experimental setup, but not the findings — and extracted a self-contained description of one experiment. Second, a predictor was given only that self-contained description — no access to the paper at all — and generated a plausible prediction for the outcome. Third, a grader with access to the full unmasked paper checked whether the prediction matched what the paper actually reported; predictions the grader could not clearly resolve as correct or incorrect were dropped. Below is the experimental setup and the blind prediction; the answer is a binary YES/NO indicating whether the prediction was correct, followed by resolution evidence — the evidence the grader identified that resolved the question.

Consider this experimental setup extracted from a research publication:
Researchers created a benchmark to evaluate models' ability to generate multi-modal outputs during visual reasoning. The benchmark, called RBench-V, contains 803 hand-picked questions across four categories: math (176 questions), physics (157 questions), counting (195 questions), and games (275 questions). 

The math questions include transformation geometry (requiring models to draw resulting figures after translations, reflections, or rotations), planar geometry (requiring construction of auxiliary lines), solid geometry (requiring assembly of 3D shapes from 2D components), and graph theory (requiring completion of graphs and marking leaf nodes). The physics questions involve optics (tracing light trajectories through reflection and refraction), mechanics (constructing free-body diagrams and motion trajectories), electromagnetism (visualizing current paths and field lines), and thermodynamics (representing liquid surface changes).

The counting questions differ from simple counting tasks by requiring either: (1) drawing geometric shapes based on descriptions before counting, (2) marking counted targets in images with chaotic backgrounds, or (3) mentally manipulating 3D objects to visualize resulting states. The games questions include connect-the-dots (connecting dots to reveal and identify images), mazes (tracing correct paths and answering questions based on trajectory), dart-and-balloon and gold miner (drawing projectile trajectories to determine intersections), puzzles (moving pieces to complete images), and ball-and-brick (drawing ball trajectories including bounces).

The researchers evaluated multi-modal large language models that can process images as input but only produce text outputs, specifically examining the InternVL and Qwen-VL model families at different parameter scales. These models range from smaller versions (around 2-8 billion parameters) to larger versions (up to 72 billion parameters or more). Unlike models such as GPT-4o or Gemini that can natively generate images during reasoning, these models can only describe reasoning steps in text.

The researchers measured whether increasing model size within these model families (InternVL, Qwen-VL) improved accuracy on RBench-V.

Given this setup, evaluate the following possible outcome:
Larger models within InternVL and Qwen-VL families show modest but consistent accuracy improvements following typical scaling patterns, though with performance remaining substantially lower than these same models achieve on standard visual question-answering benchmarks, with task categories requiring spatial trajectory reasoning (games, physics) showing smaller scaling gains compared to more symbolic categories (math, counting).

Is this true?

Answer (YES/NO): NO